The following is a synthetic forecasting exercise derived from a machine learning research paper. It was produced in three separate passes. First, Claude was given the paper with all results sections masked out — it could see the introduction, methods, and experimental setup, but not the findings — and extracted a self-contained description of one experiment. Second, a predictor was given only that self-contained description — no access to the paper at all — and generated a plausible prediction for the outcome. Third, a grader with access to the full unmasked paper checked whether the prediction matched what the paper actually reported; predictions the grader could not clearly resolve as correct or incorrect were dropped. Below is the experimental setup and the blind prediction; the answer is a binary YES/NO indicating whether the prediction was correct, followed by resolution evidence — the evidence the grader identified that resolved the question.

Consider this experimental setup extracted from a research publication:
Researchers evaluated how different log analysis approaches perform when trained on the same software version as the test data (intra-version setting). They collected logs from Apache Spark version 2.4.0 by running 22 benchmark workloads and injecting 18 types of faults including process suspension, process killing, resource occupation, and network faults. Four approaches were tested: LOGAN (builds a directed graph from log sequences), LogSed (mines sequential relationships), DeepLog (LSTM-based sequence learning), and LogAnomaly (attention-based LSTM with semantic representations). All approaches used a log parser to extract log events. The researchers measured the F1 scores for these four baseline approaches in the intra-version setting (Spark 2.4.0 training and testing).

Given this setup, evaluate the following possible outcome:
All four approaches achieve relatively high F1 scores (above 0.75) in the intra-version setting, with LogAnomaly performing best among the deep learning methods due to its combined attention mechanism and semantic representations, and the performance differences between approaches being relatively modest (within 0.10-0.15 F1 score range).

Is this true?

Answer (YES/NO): NO